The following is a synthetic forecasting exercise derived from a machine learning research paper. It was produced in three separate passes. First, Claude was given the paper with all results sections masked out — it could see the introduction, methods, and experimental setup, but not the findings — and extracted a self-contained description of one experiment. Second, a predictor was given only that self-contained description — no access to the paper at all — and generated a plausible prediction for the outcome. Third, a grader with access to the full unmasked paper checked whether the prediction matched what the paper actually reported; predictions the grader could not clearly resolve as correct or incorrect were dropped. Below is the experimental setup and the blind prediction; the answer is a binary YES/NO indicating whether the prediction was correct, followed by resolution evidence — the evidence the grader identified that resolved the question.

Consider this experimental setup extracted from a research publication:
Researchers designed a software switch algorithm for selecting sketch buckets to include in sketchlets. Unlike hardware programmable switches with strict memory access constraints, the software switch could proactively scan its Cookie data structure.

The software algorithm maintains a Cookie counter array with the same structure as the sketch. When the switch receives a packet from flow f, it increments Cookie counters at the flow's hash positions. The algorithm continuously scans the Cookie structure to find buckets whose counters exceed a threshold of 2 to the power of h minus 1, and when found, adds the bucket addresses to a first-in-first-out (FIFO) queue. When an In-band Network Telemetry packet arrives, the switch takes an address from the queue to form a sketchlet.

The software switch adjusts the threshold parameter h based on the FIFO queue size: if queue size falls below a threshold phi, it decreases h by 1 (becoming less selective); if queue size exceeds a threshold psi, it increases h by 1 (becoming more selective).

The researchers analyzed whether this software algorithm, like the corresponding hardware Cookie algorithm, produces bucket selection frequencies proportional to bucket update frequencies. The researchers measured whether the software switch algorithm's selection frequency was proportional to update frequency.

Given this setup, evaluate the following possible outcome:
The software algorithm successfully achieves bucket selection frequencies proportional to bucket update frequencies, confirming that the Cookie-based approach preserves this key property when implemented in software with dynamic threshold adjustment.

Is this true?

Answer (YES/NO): YES